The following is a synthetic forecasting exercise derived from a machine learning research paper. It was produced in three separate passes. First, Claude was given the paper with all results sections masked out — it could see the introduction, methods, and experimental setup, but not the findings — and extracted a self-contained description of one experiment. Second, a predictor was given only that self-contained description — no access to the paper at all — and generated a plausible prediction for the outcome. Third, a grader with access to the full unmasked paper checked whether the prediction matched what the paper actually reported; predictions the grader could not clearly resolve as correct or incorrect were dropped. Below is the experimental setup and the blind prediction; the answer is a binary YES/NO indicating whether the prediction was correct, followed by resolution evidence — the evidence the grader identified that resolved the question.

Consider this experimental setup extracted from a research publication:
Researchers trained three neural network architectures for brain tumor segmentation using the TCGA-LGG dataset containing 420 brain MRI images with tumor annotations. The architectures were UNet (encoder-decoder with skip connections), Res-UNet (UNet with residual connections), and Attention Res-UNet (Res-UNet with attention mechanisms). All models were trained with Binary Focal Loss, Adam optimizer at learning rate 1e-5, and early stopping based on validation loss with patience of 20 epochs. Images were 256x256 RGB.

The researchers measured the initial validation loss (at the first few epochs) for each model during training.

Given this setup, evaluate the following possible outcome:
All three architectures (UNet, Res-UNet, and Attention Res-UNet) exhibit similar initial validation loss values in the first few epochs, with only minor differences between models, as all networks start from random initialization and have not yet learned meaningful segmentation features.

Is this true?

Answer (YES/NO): NO